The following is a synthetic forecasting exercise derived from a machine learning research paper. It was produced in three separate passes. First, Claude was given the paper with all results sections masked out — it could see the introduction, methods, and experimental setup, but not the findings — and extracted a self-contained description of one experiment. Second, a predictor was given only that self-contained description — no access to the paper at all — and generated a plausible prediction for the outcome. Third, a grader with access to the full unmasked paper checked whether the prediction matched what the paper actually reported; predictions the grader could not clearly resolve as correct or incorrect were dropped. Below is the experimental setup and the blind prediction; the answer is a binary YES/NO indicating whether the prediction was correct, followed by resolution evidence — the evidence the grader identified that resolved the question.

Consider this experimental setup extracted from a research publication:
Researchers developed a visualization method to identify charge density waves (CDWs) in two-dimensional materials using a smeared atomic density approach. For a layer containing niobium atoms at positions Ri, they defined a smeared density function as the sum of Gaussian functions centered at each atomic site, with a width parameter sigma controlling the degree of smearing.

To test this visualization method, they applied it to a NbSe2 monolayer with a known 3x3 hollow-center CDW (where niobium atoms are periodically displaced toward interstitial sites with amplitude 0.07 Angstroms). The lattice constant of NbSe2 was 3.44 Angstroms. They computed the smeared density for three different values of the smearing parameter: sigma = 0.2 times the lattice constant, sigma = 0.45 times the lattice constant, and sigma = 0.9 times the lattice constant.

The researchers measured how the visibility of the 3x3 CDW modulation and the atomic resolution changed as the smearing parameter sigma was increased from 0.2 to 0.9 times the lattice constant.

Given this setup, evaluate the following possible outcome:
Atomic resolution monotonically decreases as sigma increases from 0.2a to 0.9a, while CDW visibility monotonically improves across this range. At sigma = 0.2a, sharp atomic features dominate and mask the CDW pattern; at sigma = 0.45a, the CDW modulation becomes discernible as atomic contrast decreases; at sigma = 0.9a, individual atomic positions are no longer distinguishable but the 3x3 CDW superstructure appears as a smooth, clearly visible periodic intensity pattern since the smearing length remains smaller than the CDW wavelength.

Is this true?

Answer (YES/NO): NO